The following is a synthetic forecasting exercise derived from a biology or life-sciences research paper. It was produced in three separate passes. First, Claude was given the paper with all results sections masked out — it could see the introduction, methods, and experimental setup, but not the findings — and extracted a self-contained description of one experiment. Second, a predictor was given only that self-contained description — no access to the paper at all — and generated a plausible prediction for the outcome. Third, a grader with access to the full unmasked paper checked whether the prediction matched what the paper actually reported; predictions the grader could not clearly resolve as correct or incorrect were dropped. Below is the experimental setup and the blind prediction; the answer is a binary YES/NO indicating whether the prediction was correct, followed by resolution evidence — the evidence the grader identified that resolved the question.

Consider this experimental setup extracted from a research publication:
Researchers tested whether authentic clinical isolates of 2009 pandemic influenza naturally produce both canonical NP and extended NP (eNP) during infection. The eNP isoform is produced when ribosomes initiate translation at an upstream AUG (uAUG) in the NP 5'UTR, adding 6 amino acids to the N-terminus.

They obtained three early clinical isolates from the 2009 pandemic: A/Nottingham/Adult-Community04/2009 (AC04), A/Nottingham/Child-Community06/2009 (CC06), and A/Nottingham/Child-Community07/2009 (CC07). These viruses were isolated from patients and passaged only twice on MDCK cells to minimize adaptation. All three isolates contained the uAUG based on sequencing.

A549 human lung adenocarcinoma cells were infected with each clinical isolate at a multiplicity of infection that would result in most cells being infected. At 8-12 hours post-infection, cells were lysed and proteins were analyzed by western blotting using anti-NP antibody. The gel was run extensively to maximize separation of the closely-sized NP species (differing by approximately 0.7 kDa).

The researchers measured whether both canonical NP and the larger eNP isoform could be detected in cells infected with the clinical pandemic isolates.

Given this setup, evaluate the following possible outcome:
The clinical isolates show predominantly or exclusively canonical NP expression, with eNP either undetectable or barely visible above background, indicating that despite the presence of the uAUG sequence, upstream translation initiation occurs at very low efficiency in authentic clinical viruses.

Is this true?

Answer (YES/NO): NO